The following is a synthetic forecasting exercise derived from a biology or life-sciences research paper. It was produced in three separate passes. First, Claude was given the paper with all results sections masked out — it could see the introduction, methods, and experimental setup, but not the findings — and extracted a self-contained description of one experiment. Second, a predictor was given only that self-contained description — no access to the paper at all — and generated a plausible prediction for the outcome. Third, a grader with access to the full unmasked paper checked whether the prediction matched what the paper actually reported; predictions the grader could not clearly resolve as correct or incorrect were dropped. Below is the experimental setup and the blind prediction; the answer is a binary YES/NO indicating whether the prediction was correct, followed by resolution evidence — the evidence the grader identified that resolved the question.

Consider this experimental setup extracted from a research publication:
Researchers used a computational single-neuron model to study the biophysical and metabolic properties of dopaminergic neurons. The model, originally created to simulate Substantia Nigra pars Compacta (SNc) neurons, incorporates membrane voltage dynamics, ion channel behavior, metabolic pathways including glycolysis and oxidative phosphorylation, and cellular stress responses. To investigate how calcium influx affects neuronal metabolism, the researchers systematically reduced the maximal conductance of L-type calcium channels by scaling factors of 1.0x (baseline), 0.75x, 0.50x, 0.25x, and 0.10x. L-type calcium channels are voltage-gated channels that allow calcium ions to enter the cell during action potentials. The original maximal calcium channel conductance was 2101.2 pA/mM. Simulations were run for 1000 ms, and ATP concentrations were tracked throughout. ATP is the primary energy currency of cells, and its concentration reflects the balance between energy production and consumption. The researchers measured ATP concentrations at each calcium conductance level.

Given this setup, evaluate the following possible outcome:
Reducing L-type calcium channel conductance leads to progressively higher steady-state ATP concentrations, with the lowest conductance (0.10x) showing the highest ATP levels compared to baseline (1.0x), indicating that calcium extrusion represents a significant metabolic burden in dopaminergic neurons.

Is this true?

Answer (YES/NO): NO